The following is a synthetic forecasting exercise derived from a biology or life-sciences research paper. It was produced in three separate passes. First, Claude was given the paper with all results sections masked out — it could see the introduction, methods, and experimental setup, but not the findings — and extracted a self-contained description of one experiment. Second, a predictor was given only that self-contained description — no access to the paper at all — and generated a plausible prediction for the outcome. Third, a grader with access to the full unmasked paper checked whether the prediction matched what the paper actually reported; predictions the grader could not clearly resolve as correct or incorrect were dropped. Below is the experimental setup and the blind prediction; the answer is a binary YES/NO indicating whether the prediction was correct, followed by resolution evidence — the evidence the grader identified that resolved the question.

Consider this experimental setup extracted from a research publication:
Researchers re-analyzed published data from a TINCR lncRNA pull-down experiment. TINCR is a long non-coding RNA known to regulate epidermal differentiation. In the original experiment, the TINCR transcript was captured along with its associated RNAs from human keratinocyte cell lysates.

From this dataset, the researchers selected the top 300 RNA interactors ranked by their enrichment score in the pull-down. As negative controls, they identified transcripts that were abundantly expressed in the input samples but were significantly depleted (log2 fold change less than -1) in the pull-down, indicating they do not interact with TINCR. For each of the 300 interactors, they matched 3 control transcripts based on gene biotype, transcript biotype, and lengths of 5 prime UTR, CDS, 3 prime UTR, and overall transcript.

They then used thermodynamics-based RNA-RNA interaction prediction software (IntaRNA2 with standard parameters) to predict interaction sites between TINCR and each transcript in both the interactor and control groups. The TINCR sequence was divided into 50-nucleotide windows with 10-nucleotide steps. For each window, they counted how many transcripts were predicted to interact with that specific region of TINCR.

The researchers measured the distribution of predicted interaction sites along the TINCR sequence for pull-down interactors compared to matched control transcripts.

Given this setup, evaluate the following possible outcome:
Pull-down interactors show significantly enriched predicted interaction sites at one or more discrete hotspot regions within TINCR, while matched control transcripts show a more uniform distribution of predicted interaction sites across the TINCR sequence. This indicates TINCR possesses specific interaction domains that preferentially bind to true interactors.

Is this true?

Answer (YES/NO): YES